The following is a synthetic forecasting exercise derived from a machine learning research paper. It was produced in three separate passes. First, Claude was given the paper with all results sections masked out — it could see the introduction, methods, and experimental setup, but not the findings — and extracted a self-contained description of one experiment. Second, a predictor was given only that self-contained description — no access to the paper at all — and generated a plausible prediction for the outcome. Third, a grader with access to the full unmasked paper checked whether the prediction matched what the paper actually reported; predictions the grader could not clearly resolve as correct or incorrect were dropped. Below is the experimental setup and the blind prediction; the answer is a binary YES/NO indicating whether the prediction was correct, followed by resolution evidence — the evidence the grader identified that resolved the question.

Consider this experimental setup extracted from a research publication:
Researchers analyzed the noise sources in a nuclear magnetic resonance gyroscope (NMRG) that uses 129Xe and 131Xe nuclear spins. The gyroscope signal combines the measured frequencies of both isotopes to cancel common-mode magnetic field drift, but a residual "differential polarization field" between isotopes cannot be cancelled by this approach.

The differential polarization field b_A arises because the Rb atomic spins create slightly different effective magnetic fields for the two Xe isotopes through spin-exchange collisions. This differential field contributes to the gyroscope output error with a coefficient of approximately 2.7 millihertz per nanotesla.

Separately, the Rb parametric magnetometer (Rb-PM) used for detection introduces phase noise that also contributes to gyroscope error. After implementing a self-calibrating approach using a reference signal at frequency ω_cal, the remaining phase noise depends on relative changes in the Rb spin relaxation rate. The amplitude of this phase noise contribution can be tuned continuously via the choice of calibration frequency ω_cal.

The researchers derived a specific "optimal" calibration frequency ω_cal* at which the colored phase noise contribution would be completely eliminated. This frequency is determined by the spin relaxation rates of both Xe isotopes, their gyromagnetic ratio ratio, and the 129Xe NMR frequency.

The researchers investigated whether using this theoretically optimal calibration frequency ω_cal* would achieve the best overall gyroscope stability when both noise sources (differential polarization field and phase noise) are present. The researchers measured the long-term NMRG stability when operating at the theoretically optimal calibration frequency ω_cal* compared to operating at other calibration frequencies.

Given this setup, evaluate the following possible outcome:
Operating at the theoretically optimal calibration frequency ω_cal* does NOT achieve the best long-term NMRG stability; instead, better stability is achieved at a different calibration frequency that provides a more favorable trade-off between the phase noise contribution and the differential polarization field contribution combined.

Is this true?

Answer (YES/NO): NO